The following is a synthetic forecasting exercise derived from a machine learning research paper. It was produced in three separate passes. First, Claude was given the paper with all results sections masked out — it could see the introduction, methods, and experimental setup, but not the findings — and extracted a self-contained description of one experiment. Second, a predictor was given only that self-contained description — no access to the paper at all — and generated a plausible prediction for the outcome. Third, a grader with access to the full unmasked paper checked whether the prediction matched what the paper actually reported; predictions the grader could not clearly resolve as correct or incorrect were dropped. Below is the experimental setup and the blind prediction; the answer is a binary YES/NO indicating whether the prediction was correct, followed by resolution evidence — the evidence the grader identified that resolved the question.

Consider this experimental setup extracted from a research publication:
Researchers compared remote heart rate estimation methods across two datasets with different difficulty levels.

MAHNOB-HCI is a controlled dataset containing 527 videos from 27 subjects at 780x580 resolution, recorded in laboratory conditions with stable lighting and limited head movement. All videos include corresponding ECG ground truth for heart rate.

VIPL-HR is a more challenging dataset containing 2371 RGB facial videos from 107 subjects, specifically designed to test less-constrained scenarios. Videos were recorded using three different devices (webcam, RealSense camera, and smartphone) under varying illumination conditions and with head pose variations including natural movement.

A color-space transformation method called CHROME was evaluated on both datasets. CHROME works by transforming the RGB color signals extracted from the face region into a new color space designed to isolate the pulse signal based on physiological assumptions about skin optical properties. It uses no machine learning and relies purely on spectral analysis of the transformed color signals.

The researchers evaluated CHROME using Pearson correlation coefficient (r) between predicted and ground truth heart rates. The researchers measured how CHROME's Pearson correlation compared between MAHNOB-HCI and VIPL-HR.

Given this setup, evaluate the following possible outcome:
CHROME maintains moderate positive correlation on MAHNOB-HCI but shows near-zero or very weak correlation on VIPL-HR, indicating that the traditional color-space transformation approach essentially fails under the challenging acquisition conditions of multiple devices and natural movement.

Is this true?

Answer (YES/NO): NO